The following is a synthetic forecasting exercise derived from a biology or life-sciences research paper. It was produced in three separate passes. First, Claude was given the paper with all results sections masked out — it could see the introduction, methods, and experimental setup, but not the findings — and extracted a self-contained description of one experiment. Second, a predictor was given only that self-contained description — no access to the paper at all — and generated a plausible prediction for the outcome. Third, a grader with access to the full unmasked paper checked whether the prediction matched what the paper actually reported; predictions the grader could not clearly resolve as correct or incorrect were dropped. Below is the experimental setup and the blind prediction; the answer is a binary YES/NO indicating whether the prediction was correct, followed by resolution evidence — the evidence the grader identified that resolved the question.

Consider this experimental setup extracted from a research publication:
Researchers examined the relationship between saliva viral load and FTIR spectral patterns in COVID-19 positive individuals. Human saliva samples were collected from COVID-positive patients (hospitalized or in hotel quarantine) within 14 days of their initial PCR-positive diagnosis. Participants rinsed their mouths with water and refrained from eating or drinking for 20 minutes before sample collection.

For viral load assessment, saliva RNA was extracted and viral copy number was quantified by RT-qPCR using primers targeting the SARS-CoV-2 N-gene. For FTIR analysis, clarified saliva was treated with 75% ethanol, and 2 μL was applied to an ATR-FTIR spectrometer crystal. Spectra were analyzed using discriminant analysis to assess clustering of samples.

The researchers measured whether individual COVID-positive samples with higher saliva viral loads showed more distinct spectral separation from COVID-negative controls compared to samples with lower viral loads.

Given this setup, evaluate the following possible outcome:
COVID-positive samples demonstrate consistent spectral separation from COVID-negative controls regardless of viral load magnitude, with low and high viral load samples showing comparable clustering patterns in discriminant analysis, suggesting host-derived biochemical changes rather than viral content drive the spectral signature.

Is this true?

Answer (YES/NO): NO